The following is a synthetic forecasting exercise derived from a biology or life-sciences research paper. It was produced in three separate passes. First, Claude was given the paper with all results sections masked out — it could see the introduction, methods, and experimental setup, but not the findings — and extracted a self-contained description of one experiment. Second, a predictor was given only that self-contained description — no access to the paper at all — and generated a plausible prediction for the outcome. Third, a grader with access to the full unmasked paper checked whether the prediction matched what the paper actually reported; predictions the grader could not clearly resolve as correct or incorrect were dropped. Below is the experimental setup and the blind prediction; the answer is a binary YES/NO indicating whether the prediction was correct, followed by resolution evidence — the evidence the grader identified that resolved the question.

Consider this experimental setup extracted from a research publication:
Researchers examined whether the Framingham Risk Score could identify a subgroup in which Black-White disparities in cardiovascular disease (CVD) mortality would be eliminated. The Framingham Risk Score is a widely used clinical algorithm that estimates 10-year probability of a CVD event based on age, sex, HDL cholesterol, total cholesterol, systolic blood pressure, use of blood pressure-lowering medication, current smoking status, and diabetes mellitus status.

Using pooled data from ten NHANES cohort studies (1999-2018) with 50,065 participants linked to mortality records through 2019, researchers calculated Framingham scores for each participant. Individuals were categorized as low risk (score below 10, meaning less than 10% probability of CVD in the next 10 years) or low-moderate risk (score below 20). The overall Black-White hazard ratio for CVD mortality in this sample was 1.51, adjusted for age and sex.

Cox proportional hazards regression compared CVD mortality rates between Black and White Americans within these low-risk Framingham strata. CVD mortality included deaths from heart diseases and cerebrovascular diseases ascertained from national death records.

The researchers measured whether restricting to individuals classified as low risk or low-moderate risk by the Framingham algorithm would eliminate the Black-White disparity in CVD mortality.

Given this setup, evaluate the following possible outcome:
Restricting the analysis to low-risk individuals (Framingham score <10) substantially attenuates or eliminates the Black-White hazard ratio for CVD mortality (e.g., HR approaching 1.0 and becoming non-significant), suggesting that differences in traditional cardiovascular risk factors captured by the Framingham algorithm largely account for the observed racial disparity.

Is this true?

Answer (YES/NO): NO